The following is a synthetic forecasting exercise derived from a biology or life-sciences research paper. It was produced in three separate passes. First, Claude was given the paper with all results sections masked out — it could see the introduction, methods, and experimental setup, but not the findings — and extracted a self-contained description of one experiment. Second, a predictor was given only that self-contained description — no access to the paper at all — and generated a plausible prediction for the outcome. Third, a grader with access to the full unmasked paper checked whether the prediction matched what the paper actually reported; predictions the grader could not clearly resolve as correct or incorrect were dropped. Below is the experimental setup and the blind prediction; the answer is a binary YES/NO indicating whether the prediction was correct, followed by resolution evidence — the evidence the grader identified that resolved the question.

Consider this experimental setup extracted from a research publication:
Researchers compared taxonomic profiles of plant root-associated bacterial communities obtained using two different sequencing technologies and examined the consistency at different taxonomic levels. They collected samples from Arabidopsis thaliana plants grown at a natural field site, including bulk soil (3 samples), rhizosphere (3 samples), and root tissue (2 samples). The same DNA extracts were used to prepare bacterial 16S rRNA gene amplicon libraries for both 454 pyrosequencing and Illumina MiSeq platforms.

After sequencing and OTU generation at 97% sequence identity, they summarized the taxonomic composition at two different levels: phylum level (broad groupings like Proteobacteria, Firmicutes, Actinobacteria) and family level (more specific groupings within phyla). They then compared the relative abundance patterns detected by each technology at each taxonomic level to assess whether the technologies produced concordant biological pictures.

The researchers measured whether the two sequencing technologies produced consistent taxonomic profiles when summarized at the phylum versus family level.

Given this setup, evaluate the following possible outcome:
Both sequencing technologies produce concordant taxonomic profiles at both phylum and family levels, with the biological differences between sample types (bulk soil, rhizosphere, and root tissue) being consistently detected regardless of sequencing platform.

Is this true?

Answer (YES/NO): NO